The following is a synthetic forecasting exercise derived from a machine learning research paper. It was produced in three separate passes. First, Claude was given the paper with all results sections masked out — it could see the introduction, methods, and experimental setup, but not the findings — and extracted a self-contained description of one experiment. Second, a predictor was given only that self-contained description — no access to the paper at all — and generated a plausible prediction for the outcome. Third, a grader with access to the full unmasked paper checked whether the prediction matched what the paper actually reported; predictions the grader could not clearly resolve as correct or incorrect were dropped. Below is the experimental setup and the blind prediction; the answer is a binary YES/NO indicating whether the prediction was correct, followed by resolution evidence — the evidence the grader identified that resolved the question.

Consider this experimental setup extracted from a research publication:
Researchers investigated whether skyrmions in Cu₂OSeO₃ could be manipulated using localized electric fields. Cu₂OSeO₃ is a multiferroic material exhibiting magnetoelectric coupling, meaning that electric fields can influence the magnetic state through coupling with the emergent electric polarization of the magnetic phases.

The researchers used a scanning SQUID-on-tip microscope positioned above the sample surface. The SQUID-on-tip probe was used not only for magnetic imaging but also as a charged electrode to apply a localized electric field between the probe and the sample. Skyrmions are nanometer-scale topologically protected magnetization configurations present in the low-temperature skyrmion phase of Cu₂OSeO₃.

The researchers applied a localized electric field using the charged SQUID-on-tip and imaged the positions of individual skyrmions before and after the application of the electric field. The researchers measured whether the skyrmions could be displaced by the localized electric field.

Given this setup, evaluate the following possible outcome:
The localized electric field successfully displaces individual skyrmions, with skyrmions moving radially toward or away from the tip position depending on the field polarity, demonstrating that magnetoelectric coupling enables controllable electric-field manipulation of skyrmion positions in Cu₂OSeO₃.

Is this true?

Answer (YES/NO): NO